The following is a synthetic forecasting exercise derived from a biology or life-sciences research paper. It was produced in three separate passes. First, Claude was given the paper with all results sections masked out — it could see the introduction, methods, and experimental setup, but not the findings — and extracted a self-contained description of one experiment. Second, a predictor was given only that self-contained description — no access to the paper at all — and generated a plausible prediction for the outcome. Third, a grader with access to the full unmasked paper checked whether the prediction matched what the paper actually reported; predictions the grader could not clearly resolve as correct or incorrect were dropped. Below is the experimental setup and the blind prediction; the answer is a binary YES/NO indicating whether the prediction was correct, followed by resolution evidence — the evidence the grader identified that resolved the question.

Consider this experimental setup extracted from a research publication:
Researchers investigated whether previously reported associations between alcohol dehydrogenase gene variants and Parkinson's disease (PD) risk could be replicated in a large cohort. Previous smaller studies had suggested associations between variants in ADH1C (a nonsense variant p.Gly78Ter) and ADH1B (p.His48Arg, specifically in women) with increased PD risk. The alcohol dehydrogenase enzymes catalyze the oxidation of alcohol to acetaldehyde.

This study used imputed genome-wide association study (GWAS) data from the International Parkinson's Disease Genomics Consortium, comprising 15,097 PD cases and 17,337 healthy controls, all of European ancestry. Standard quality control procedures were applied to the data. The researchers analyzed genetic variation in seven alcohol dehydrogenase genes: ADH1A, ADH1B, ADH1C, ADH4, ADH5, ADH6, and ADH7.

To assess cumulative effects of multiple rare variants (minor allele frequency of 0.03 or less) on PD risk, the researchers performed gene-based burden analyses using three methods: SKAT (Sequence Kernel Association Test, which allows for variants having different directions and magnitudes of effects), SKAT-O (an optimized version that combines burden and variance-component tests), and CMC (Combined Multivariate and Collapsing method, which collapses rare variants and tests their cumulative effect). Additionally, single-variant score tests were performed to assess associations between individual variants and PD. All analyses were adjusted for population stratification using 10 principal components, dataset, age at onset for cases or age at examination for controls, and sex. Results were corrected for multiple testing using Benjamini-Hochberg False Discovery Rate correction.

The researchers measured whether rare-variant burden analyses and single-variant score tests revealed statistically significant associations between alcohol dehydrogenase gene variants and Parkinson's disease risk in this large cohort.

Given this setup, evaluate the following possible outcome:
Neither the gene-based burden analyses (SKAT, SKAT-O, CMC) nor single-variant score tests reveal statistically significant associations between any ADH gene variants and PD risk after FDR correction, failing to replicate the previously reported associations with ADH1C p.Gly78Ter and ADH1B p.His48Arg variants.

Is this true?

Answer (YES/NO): YES